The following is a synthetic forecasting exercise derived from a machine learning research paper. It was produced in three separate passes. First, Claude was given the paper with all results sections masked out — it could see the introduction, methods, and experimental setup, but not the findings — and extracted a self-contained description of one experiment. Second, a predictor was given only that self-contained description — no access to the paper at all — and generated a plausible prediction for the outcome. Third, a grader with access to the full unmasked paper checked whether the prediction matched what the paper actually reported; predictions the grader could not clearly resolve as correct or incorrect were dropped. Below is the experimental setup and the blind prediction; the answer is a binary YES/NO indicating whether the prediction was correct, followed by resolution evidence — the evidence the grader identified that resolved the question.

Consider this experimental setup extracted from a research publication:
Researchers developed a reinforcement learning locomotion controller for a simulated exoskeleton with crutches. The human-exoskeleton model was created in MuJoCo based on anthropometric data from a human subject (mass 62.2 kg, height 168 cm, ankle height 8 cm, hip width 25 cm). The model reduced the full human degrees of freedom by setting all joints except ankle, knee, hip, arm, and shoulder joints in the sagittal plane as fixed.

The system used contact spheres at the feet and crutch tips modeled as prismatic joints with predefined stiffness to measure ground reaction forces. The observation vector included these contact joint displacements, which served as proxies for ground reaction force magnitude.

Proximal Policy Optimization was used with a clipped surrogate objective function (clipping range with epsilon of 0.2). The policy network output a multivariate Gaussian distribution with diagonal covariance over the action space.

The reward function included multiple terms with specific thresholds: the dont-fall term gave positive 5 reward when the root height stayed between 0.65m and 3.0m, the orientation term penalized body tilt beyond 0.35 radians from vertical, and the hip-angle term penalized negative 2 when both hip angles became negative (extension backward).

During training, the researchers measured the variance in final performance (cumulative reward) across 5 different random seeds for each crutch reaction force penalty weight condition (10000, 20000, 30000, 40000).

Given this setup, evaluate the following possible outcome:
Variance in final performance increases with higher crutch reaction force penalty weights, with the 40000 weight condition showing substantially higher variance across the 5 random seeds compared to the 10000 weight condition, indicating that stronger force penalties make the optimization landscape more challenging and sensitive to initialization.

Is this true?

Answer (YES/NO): YES